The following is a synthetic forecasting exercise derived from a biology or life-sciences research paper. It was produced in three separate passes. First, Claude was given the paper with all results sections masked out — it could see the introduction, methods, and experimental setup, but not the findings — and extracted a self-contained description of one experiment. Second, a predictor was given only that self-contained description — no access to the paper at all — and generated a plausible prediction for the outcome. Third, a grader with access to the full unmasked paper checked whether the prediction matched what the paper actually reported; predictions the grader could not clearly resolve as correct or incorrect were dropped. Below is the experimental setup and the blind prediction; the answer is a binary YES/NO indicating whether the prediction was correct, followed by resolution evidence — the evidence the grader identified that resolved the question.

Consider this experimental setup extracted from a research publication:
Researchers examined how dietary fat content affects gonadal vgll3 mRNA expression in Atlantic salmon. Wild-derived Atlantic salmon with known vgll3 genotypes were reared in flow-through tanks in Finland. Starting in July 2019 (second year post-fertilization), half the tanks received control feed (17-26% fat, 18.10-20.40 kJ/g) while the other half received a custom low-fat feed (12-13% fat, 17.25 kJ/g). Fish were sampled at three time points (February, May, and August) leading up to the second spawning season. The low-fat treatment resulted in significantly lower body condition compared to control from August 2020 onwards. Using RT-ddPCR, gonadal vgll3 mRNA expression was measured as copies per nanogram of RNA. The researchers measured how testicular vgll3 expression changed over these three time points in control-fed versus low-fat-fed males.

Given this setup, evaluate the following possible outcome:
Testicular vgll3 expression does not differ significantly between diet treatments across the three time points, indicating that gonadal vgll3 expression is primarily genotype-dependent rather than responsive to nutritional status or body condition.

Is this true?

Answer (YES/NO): NO